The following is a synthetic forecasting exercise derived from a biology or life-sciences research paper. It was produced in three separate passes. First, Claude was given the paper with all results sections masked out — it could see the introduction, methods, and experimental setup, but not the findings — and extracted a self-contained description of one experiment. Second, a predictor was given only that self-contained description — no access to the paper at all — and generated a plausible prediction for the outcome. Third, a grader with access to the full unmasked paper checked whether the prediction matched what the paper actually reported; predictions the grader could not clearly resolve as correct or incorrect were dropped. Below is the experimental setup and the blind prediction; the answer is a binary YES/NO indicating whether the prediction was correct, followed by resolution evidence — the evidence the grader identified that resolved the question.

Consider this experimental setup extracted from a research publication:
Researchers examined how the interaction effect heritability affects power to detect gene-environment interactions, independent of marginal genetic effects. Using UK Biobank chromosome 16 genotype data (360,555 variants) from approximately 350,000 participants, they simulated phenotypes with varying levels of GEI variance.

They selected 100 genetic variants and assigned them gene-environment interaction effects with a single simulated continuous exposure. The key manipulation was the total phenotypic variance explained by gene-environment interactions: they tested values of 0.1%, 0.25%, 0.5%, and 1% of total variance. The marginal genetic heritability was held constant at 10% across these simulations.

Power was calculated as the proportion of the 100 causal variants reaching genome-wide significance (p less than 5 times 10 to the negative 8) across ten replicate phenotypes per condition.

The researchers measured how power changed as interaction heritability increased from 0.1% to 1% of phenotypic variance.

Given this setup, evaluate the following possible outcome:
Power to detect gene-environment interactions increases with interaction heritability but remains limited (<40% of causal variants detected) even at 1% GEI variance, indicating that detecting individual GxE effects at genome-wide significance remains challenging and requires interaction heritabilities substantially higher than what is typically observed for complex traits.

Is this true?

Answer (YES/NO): NO